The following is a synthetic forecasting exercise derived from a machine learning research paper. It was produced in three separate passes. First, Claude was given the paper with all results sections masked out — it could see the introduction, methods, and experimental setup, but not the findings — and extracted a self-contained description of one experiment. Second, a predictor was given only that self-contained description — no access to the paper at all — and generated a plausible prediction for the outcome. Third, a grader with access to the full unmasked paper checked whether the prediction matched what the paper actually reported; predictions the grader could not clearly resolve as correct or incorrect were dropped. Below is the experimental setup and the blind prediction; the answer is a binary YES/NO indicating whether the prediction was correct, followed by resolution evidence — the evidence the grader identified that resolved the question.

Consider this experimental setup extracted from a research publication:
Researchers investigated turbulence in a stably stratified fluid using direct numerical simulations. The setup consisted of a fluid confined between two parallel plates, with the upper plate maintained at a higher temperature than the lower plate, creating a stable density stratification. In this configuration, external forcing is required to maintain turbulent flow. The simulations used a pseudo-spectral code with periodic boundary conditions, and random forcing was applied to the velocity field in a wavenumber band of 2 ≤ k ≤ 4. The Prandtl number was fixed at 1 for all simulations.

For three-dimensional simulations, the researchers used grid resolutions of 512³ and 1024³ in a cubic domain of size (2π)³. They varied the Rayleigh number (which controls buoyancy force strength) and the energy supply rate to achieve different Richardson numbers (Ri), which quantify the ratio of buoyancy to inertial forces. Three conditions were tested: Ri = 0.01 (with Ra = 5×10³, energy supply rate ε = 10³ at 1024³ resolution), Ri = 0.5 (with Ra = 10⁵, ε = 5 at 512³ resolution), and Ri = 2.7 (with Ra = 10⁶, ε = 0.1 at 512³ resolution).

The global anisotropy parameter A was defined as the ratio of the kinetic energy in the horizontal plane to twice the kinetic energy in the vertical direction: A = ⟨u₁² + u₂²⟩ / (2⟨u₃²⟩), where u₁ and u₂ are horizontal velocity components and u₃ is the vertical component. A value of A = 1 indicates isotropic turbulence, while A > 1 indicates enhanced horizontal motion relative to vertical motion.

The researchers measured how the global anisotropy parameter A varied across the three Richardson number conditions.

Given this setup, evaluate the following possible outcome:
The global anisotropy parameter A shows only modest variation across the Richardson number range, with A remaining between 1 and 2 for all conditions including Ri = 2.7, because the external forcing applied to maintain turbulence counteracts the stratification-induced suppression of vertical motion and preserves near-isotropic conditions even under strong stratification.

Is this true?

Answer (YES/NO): YES